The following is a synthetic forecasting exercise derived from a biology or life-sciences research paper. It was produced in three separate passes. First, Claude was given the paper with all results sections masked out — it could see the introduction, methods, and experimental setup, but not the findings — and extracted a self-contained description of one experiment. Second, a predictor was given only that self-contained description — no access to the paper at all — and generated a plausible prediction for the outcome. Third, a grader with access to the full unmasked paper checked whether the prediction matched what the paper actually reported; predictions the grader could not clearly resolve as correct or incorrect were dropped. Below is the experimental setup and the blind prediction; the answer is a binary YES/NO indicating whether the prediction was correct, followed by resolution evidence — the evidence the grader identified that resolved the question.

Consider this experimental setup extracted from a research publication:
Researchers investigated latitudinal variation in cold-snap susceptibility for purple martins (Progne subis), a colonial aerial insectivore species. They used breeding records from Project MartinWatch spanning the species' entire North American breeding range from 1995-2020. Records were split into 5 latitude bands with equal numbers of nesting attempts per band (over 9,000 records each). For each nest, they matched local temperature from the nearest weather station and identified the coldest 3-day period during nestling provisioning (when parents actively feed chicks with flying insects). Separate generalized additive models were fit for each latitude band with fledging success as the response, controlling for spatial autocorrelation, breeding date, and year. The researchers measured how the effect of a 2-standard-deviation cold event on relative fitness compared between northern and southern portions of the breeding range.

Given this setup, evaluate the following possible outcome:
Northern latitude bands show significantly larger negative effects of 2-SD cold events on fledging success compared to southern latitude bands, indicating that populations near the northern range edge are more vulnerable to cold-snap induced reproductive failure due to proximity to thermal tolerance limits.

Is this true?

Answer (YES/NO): YES